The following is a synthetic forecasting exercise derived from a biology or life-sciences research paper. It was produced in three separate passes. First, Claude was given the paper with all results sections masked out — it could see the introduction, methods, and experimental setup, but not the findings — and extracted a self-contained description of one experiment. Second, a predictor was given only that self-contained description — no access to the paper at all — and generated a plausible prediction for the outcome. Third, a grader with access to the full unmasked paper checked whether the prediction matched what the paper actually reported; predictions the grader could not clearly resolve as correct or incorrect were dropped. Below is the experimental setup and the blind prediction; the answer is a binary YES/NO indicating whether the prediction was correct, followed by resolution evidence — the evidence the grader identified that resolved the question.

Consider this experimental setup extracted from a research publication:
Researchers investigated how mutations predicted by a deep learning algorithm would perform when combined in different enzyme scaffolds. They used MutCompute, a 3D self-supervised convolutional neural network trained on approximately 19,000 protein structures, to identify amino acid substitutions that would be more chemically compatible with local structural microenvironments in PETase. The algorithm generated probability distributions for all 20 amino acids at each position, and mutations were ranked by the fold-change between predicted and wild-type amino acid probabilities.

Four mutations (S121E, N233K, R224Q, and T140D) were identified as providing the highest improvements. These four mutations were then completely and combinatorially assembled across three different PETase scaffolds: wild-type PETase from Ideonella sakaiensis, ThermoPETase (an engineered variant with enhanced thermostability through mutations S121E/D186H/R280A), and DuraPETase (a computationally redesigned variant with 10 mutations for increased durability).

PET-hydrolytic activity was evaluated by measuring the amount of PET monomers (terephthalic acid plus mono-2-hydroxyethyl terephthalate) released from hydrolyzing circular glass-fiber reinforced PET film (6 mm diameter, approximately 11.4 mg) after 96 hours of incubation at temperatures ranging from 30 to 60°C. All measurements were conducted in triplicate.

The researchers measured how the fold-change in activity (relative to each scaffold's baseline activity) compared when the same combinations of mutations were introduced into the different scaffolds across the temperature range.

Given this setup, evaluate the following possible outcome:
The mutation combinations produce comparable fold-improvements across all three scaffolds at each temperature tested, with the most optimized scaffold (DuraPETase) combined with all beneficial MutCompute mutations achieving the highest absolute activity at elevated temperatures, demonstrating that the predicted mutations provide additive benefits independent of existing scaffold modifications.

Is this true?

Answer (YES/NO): NO